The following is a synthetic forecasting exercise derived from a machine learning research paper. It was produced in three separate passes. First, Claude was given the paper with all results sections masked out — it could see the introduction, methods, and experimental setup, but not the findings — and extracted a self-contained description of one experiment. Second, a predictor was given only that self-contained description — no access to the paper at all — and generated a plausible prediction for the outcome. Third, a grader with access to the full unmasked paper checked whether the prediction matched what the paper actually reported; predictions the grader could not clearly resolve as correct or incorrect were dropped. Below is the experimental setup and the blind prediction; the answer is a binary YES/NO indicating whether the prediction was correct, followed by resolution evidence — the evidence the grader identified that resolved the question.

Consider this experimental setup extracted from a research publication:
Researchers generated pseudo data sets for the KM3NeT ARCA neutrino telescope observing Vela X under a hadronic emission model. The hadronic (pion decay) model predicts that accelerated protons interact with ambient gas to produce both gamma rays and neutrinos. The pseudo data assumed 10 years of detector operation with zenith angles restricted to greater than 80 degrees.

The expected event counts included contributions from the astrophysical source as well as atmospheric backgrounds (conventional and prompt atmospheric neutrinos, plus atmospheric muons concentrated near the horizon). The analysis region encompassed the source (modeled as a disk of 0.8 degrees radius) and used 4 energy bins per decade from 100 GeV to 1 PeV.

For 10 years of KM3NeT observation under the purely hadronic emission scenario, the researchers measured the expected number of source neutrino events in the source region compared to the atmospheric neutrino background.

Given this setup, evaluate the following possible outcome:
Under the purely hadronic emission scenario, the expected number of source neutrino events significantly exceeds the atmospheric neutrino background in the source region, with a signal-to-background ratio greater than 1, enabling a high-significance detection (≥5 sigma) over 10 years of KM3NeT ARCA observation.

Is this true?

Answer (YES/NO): NO